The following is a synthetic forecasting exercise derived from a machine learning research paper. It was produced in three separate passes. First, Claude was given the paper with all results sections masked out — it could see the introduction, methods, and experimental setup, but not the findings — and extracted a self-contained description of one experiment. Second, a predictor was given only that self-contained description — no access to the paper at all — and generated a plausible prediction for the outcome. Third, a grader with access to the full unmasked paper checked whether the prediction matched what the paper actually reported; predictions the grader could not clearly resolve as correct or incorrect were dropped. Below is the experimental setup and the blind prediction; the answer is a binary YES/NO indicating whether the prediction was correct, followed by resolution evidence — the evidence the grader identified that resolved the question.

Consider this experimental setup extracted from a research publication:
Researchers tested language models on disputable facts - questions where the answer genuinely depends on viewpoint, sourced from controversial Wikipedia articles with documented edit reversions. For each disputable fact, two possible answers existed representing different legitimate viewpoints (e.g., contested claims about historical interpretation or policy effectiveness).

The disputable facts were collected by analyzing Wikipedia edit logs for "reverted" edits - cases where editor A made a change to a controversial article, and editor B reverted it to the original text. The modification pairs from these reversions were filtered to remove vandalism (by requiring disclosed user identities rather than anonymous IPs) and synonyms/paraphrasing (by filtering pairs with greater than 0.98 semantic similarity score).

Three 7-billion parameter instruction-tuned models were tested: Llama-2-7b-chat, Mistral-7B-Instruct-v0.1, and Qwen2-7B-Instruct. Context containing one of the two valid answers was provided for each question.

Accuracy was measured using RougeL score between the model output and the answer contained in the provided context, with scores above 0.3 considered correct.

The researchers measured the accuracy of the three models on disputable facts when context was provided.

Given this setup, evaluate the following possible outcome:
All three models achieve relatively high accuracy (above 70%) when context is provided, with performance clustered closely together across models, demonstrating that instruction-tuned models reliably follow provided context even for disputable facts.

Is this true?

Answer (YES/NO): NO